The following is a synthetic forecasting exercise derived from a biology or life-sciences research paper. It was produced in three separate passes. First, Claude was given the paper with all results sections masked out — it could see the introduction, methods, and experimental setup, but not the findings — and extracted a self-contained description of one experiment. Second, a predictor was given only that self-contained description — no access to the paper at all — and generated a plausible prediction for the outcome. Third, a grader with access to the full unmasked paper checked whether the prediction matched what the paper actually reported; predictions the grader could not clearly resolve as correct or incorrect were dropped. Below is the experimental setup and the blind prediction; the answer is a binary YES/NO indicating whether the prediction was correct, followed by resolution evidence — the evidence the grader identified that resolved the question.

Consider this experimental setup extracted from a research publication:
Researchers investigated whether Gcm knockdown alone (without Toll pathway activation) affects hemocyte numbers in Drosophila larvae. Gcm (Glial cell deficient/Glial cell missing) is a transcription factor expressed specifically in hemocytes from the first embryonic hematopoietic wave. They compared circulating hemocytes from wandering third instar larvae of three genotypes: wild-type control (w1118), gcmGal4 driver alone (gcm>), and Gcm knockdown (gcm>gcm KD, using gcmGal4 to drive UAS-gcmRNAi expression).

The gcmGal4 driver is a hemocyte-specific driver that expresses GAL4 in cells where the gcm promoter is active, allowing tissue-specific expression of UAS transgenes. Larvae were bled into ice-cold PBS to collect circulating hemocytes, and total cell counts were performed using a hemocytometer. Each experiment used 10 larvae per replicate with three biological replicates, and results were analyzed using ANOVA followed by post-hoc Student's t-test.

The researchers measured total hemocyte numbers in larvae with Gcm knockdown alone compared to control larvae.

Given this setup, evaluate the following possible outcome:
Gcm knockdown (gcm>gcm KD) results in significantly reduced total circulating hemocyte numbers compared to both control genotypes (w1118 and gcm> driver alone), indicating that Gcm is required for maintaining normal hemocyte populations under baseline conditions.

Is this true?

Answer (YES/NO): NO